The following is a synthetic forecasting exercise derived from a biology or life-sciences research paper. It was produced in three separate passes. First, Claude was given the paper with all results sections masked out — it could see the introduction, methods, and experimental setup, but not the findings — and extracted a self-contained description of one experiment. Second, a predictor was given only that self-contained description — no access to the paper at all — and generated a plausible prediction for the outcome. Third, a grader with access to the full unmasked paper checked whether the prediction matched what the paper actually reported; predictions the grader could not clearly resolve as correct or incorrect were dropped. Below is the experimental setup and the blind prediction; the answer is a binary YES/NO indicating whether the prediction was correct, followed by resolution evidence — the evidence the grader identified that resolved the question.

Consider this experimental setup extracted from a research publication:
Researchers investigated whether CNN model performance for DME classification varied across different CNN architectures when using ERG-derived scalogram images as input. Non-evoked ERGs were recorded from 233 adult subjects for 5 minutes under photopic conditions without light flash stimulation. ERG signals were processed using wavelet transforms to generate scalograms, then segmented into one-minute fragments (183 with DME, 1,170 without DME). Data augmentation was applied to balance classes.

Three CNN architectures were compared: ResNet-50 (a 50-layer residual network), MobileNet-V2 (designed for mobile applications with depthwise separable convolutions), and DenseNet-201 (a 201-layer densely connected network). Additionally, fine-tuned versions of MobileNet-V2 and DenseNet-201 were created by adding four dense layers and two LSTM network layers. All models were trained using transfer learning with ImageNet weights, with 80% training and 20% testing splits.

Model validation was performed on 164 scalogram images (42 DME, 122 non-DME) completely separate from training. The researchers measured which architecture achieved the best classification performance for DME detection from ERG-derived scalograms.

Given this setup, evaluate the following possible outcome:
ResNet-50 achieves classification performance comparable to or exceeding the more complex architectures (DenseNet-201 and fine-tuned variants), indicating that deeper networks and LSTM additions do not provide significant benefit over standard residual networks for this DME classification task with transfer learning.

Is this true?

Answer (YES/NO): NO